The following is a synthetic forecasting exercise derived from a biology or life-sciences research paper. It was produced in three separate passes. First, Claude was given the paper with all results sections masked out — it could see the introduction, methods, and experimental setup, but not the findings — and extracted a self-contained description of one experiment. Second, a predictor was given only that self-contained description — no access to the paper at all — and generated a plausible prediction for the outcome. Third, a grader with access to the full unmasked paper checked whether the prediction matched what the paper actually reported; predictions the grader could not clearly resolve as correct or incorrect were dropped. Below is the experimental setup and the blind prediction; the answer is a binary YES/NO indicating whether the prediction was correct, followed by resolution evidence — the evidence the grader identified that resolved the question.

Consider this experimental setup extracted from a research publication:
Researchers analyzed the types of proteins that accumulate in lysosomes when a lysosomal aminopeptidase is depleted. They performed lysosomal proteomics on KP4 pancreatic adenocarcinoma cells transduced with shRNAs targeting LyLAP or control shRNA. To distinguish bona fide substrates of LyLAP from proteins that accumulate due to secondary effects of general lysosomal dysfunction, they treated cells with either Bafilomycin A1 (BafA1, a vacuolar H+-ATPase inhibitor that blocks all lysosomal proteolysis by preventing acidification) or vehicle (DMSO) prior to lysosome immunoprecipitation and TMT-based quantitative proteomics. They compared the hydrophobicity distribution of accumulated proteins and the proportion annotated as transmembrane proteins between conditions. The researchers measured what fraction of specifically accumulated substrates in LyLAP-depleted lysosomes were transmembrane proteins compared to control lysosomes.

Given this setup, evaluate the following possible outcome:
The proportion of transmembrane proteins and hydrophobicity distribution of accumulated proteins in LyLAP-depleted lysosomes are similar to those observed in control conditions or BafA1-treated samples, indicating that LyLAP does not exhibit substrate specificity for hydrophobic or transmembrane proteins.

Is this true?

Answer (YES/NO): NO